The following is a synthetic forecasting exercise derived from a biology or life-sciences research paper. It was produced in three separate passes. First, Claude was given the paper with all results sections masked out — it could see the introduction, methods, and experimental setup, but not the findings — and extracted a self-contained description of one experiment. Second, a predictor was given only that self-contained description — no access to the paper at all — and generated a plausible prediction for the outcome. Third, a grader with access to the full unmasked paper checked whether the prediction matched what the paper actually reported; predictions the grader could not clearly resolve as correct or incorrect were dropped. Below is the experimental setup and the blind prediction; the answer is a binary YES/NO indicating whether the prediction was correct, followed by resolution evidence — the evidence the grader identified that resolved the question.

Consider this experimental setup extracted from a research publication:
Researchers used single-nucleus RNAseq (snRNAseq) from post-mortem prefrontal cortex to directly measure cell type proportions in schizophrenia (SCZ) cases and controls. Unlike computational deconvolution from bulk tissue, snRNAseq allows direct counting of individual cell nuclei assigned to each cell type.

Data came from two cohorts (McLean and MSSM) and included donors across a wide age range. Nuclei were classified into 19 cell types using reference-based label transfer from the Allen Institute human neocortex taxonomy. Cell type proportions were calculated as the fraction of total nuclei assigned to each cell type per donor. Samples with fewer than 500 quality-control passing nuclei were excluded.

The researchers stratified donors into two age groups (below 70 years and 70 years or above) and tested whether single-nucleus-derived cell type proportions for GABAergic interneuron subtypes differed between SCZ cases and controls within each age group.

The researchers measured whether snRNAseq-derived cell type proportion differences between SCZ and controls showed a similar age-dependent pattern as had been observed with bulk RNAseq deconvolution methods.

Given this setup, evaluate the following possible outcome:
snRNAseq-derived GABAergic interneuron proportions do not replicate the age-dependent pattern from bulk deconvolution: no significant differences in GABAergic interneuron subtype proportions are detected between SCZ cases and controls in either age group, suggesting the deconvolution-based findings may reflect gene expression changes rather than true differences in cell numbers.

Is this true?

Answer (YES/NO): NO